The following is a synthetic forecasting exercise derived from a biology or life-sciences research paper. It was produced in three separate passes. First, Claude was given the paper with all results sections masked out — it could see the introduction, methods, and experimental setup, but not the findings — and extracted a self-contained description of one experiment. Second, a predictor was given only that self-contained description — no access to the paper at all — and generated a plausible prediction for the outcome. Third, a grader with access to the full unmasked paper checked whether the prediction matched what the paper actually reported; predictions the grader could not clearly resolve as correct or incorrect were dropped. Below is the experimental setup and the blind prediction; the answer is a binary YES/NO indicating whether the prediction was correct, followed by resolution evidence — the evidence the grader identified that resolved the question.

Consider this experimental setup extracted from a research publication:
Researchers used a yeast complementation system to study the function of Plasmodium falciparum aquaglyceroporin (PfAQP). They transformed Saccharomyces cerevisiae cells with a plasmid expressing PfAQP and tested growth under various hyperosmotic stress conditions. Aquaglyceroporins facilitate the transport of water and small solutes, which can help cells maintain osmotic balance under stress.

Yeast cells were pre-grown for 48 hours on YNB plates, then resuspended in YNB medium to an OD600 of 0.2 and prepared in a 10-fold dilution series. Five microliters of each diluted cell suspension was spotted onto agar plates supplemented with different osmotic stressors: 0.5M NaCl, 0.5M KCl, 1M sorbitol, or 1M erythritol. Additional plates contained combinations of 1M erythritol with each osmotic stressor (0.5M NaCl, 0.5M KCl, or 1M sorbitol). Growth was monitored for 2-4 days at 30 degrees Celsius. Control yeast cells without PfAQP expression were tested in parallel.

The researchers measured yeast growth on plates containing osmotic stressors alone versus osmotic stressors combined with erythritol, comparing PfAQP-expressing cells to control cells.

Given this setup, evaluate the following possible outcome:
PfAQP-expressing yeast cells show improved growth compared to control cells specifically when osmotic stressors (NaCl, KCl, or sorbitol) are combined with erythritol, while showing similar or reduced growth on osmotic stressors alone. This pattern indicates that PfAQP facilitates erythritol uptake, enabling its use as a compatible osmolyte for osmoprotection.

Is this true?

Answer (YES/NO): NO